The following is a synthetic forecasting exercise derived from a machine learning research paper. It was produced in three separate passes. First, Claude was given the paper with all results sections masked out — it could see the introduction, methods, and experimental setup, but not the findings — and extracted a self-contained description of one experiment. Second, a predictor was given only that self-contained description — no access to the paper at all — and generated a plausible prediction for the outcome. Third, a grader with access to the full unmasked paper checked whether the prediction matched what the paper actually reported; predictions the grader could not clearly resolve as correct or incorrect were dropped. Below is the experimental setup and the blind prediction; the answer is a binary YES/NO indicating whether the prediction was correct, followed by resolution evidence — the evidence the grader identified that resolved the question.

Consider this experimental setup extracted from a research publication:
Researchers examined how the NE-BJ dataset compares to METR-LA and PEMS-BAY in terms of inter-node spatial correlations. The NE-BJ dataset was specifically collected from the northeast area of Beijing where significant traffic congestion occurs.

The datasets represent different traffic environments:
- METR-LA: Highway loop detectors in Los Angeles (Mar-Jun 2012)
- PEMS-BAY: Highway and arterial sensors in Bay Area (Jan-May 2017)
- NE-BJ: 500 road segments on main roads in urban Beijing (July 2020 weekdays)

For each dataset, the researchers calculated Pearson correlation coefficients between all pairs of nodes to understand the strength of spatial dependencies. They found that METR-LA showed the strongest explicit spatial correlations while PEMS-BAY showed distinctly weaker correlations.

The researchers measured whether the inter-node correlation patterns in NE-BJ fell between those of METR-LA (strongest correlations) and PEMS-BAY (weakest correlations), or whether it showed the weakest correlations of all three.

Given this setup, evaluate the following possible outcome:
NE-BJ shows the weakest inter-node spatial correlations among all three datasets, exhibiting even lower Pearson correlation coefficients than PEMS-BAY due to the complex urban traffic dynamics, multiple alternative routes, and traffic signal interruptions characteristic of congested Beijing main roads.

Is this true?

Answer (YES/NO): NO